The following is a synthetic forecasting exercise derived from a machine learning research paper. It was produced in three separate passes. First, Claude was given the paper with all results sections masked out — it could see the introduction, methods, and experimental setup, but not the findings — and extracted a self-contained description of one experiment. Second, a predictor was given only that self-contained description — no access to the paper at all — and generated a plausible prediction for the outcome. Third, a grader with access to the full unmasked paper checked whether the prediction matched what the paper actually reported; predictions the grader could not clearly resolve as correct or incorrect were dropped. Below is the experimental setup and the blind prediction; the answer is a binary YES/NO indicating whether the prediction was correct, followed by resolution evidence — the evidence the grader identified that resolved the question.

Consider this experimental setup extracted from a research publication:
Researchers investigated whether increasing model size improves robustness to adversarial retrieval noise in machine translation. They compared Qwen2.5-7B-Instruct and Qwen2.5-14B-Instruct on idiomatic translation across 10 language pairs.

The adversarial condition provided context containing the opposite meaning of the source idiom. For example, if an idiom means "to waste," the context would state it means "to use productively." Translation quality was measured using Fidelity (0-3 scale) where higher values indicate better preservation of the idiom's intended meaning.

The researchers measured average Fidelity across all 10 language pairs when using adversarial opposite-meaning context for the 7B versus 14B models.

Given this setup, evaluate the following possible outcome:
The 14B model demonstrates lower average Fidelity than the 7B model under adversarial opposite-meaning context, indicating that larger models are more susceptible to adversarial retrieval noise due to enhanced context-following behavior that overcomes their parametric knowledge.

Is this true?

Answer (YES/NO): NO